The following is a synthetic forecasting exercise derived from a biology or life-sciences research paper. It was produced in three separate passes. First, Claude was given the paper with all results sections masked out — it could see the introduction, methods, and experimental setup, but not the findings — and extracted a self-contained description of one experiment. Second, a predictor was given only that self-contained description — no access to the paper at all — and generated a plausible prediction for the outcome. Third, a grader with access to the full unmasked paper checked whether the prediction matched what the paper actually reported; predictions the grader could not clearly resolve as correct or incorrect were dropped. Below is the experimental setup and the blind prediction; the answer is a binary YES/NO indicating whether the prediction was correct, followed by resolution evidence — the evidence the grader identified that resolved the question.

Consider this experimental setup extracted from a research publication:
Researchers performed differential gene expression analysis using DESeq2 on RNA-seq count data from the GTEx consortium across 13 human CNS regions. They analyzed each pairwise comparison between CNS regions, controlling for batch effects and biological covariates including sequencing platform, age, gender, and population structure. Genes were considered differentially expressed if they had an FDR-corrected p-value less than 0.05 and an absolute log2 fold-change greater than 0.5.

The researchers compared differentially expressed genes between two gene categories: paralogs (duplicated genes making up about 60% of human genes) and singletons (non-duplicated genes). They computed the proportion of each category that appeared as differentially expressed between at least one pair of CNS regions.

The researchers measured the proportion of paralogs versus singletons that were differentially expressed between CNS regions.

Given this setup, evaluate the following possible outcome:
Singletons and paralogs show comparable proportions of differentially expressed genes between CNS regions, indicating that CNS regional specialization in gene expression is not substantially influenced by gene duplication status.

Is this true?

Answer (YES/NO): NO